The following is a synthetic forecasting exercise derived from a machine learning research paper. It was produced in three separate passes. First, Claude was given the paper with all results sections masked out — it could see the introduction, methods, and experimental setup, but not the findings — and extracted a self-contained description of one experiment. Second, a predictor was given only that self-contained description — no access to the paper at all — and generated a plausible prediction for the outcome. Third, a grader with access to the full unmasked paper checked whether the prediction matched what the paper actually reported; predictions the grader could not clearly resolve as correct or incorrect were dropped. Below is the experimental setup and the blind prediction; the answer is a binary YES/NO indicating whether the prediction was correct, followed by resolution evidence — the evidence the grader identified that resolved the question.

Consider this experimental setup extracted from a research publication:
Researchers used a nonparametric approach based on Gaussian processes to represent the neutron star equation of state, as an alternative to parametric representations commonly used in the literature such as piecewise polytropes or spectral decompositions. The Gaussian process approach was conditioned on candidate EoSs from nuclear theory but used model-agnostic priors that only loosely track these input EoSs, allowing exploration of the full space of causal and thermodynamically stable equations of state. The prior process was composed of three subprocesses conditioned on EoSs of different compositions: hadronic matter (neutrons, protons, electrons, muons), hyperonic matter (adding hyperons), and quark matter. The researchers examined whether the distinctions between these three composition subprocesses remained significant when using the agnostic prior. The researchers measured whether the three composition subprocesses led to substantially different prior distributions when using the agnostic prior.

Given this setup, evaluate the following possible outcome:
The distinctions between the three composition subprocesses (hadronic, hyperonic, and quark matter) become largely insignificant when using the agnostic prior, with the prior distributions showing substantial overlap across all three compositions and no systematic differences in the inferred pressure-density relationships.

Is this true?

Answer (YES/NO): YES